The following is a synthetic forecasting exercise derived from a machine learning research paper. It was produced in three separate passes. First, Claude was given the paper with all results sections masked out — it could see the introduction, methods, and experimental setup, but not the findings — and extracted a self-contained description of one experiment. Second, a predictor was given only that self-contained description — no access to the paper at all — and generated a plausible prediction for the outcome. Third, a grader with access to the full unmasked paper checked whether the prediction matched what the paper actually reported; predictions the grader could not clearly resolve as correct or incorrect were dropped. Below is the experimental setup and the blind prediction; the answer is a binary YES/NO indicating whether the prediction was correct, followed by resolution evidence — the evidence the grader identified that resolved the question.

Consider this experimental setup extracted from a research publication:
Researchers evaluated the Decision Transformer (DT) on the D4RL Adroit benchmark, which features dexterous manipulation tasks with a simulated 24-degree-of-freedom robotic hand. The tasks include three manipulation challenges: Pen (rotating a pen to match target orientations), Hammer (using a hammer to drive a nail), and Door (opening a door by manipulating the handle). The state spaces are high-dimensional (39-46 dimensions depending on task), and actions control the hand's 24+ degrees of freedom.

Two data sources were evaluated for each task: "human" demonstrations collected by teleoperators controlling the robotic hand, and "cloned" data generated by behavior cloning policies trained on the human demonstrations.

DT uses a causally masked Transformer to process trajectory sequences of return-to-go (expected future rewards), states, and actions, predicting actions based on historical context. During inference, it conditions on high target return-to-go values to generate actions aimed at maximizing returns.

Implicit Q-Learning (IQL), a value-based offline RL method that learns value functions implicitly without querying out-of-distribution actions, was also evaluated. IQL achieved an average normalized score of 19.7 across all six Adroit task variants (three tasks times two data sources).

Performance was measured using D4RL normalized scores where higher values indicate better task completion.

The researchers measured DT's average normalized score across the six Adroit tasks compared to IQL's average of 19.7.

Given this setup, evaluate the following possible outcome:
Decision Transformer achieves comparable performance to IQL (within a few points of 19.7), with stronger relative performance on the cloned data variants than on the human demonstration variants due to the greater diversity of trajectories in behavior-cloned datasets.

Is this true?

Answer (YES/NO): NO